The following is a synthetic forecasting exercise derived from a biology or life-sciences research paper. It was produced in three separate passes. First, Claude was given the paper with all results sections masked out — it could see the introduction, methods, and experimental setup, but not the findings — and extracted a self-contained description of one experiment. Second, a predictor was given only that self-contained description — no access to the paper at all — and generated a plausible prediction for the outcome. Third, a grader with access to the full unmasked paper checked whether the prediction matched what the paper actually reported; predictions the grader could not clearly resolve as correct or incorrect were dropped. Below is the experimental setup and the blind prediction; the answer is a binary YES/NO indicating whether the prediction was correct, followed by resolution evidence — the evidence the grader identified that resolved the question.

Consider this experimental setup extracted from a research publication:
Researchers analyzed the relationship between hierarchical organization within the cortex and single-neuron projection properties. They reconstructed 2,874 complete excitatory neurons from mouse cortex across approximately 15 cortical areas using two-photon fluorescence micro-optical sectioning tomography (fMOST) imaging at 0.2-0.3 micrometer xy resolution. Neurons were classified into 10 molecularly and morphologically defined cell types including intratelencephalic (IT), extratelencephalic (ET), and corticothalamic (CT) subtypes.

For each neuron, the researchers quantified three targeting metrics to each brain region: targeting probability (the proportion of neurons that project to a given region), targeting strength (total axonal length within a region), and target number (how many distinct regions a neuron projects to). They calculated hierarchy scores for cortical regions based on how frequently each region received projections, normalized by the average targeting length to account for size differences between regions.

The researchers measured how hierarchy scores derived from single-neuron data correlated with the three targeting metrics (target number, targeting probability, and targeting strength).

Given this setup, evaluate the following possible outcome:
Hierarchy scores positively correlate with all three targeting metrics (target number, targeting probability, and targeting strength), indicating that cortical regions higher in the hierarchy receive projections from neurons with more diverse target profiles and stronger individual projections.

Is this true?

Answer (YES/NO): NO